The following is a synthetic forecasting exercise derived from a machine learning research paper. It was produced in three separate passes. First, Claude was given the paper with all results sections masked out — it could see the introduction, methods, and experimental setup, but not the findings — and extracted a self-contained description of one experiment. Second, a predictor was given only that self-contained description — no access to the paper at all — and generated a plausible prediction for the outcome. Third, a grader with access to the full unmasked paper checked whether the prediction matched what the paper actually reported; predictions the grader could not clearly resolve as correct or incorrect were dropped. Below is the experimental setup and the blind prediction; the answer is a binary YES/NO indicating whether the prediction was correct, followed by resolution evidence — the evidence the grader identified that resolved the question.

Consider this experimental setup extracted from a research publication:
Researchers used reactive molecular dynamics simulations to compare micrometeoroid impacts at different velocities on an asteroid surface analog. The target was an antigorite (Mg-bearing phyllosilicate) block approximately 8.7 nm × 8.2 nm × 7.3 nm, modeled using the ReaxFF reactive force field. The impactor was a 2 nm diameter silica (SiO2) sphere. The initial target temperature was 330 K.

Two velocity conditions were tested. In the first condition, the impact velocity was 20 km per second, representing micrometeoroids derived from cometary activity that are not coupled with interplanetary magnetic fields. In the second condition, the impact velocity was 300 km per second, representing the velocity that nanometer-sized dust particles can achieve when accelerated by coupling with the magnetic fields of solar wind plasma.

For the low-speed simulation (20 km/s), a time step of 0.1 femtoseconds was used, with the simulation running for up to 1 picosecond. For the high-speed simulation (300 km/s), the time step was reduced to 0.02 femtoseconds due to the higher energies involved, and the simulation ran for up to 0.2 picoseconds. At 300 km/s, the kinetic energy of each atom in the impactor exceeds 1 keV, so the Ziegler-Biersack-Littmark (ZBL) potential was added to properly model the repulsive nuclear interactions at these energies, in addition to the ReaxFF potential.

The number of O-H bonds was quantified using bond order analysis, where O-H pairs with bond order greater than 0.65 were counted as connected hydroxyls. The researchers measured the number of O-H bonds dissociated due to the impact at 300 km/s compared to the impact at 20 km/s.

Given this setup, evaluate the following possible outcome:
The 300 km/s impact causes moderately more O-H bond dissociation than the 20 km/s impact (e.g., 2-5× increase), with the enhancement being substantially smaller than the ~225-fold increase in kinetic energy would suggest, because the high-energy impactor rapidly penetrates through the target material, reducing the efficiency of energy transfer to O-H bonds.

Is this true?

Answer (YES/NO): NO